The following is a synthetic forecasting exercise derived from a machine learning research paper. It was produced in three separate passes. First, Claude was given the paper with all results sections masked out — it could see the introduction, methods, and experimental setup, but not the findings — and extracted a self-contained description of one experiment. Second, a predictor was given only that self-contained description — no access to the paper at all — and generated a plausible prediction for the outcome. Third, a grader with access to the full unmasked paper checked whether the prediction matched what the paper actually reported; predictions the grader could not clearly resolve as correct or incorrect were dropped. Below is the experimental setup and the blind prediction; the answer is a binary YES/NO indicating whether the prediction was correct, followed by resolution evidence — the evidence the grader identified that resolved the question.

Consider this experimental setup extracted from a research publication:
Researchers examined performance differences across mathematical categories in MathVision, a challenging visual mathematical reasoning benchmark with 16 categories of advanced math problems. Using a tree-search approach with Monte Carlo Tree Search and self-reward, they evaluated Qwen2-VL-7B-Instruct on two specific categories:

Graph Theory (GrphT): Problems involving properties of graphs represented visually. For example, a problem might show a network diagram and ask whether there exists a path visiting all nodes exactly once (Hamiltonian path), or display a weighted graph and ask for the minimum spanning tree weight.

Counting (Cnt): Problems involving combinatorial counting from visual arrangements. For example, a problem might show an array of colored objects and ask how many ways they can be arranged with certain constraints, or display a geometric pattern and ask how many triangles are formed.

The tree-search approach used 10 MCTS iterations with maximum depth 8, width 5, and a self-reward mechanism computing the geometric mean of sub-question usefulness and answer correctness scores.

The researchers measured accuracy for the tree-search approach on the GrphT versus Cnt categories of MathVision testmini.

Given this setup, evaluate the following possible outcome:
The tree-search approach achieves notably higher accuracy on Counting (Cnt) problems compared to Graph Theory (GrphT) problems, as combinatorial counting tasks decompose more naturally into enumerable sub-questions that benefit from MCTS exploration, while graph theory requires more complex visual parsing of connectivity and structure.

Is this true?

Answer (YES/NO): NO